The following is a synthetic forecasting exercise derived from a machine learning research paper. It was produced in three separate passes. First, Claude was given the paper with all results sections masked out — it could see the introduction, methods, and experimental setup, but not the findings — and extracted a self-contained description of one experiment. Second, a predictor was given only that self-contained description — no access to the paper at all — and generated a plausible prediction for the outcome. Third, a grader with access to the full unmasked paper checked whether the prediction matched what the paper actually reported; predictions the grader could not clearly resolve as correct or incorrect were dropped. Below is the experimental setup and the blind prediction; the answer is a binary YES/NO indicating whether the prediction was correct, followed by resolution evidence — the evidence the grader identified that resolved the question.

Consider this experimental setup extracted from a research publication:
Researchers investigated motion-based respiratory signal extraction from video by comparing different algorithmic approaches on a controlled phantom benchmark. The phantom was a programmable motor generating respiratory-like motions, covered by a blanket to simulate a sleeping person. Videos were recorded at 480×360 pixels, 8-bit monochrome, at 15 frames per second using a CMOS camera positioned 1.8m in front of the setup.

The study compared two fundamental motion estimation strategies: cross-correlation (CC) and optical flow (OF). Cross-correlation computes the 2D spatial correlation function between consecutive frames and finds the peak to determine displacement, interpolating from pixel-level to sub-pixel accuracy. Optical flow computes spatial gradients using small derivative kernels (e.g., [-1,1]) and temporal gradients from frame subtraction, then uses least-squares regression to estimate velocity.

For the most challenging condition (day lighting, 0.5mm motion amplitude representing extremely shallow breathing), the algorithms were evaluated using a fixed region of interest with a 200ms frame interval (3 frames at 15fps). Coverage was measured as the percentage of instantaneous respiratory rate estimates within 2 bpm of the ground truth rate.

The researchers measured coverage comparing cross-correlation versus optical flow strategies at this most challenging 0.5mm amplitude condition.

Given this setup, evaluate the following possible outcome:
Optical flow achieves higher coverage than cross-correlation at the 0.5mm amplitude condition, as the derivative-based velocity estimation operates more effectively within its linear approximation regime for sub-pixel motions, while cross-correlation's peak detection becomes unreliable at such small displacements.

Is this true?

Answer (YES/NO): YES